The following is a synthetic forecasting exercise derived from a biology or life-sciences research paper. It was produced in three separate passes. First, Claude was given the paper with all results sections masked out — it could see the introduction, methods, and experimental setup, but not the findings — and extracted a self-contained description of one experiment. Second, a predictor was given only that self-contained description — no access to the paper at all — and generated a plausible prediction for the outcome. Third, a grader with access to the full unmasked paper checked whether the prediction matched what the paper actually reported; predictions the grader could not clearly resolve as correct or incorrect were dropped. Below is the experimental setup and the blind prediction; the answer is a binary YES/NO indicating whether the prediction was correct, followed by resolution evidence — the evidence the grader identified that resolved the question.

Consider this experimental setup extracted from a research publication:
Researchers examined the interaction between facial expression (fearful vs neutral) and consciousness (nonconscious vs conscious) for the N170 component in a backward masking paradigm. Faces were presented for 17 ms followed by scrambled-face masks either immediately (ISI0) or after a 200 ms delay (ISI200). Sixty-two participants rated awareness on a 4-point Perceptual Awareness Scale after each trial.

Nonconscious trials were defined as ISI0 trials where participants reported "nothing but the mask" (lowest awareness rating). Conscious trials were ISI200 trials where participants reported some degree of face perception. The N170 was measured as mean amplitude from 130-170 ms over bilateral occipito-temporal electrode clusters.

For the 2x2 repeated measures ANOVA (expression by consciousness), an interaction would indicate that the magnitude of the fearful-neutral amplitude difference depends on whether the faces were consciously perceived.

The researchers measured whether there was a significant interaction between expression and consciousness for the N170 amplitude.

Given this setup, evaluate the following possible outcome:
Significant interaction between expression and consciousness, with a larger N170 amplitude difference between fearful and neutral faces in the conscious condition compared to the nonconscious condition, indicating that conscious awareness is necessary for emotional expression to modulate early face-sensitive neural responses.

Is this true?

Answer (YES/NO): NO